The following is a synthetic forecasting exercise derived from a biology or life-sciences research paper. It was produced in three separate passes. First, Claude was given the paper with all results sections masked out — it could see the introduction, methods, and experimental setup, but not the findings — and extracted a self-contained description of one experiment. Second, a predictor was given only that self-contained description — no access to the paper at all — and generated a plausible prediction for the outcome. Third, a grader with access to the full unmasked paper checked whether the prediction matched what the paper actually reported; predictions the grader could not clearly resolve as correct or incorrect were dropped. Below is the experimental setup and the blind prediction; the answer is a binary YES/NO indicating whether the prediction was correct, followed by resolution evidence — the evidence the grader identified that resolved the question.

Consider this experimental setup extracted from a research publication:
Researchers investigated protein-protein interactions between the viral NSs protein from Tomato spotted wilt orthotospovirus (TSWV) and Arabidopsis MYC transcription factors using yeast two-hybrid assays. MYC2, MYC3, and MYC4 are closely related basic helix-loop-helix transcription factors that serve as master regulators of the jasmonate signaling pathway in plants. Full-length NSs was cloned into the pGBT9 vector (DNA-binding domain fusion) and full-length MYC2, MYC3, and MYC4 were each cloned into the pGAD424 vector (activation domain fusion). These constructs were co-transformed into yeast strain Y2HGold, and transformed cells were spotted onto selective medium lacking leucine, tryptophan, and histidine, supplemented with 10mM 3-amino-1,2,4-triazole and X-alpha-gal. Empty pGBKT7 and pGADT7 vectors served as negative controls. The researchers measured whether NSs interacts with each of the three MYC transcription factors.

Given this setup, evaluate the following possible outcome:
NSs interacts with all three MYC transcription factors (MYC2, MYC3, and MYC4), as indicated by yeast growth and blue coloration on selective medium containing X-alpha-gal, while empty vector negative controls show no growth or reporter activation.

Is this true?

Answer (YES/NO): YES